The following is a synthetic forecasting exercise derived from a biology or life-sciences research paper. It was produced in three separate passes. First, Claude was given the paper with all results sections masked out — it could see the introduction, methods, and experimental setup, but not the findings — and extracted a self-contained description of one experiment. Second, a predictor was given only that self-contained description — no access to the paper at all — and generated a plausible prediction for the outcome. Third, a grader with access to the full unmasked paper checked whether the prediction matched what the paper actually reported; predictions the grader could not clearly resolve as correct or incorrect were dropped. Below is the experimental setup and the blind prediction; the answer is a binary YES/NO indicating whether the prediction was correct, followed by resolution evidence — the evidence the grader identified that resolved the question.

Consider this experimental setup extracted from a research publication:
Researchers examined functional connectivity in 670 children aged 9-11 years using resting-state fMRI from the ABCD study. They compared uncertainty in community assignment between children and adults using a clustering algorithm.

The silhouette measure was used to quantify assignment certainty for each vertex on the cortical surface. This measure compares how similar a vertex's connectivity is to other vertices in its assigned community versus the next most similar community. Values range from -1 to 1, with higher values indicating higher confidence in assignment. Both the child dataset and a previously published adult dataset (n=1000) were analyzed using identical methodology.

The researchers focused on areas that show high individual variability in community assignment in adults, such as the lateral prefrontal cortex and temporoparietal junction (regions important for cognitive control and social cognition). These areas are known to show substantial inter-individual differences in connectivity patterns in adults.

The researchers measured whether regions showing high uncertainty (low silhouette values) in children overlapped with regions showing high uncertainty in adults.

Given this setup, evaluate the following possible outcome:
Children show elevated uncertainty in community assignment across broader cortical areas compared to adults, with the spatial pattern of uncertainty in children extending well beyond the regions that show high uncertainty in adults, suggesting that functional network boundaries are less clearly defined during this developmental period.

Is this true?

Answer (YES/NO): NO